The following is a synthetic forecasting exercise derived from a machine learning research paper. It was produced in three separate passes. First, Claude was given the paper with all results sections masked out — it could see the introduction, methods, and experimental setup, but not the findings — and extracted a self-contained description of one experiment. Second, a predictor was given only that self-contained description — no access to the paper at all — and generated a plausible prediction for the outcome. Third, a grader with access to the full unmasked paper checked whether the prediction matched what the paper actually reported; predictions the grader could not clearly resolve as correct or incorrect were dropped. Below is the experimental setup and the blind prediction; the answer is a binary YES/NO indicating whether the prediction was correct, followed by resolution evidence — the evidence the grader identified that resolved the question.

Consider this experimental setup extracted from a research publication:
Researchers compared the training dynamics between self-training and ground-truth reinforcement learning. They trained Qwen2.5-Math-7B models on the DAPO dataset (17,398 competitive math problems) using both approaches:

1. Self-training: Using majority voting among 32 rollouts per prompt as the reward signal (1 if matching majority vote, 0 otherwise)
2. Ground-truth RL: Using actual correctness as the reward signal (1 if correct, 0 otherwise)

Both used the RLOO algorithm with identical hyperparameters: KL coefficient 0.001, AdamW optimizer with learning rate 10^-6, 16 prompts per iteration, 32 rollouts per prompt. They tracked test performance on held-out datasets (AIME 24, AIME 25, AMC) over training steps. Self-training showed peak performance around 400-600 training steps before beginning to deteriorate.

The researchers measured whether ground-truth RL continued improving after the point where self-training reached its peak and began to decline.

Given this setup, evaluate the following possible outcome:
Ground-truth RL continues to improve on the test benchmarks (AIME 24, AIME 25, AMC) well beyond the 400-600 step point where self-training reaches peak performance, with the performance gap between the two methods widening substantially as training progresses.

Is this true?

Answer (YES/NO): YES